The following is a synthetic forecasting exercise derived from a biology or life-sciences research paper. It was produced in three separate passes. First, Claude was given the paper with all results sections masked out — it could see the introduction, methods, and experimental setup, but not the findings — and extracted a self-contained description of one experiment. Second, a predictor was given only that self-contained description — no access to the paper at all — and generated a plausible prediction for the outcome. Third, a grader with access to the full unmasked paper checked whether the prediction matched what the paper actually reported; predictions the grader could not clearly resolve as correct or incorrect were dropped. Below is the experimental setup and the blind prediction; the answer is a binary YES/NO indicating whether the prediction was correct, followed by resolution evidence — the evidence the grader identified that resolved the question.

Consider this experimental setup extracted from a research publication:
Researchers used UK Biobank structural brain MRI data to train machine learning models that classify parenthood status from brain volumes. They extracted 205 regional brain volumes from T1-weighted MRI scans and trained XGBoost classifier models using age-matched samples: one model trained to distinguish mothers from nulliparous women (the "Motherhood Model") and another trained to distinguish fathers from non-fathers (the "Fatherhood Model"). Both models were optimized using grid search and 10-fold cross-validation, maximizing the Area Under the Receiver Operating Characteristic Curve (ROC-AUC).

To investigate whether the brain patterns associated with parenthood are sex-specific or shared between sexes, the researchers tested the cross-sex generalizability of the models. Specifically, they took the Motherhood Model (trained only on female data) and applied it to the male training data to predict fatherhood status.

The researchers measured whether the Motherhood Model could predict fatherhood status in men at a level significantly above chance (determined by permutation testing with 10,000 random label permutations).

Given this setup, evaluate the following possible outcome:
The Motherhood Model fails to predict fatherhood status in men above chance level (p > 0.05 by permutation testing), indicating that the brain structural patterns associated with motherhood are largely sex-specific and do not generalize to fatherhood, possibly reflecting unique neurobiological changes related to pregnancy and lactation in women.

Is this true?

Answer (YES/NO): YES